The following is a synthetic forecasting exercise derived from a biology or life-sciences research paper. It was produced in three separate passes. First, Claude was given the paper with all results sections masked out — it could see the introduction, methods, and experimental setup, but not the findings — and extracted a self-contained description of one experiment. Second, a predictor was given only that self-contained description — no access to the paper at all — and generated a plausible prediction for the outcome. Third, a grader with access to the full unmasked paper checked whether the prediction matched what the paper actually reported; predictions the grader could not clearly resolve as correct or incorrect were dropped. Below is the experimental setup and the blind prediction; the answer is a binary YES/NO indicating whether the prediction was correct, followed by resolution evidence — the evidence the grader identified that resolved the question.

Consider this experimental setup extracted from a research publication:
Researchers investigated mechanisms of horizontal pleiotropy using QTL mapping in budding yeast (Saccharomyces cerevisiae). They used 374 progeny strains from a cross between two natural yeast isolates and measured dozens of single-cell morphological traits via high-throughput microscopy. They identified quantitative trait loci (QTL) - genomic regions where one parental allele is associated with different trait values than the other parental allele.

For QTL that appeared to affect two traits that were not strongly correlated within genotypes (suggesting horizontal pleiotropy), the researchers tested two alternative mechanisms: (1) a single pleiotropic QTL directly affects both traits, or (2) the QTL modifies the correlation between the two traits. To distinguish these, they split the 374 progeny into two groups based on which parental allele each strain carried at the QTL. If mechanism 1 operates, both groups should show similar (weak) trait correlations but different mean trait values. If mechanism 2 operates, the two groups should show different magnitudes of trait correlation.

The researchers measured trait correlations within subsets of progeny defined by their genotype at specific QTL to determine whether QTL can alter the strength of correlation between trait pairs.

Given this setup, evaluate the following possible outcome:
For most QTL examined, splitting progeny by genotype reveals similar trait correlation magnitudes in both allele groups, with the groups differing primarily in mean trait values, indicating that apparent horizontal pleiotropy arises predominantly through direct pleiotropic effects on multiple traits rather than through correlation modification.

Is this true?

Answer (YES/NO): NO